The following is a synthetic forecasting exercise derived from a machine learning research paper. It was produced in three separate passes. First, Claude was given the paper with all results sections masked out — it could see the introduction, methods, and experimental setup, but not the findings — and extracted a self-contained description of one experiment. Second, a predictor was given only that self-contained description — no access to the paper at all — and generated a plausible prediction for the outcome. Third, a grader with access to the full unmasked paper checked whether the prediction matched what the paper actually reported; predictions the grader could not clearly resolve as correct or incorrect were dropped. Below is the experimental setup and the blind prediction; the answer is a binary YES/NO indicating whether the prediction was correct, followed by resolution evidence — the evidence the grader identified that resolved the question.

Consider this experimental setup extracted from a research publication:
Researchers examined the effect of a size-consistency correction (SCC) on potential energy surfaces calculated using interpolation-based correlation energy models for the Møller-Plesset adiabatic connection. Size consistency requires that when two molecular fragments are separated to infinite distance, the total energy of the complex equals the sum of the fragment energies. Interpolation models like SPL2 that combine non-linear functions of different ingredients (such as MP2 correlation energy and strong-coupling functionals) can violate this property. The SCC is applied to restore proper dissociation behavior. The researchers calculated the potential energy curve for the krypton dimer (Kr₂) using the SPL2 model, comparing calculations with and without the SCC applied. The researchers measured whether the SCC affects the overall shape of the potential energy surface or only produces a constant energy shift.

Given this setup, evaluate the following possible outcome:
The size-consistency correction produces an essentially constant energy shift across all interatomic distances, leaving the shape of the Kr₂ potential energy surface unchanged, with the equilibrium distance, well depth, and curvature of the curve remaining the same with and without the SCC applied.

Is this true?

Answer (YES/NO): YES